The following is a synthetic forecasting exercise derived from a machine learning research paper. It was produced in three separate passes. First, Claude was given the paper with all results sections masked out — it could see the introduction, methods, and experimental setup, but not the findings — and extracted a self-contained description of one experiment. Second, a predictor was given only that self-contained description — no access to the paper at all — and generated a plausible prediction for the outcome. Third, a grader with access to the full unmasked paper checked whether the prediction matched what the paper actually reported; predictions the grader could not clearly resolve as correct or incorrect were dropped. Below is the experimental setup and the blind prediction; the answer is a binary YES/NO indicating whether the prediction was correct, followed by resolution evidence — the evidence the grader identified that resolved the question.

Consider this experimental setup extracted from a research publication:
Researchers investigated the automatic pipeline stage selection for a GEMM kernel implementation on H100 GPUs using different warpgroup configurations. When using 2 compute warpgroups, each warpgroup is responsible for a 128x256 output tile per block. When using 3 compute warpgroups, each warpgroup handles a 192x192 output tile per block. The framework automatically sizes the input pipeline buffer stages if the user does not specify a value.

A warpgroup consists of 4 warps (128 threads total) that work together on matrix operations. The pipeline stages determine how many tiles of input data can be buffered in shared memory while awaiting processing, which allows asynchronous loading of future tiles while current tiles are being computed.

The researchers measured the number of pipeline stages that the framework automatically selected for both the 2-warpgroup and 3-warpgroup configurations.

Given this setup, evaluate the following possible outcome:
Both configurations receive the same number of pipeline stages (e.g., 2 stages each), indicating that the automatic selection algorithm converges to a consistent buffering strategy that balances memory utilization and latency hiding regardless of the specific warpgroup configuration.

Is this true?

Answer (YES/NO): YES